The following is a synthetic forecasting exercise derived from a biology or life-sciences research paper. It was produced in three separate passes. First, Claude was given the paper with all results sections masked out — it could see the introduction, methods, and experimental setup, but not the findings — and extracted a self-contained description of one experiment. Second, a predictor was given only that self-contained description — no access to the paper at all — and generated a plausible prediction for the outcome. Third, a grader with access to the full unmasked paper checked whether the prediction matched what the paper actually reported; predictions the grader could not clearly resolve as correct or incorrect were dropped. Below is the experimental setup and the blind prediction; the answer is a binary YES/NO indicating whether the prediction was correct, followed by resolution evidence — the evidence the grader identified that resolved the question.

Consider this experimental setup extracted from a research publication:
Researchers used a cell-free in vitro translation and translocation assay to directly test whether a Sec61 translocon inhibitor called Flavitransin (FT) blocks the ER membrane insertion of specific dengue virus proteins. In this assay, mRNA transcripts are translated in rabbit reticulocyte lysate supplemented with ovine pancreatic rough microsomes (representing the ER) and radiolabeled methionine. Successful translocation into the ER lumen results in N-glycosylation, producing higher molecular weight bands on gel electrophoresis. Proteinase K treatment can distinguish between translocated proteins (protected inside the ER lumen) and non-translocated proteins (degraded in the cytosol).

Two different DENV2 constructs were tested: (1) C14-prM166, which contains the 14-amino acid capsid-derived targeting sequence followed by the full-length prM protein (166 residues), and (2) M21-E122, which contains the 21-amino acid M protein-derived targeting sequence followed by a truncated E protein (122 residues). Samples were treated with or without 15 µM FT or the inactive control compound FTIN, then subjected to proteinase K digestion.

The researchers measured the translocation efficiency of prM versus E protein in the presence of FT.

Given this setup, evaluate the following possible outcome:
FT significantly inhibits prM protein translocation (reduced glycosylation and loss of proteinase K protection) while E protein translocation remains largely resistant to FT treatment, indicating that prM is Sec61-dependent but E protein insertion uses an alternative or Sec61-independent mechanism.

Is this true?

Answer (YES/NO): NO